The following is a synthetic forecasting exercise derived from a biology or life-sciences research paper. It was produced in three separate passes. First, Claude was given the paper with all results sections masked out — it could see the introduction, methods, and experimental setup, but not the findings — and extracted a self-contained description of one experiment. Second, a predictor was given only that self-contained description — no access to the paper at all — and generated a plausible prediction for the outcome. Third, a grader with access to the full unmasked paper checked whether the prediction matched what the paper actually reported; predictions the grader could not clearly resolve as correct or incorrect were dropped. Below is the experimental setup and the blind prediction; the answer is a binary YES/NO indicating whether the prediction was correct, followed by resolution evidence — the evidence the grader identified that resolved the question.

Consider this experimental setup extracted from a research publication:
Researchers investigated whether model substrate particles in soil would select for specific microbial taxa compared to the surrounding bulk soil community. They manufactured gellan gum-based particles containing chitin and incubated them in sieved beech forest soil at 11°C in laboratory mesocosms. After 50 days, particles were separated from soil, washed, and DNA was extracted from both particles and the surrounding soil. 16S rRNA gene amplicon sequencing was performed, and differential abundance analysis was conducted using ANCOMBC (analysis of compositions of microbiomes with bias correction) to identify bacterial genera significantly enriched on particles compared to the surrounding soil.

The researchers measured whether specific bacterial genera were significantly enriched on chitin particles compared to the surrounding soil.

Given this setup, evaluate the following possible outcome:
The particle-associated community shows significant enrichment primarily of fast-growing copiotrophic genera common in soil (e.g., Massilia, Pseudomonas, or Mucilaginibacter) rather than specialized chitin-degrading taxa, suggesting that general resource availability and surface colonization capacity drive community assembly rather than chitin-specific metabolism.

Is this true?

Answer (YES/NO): NO